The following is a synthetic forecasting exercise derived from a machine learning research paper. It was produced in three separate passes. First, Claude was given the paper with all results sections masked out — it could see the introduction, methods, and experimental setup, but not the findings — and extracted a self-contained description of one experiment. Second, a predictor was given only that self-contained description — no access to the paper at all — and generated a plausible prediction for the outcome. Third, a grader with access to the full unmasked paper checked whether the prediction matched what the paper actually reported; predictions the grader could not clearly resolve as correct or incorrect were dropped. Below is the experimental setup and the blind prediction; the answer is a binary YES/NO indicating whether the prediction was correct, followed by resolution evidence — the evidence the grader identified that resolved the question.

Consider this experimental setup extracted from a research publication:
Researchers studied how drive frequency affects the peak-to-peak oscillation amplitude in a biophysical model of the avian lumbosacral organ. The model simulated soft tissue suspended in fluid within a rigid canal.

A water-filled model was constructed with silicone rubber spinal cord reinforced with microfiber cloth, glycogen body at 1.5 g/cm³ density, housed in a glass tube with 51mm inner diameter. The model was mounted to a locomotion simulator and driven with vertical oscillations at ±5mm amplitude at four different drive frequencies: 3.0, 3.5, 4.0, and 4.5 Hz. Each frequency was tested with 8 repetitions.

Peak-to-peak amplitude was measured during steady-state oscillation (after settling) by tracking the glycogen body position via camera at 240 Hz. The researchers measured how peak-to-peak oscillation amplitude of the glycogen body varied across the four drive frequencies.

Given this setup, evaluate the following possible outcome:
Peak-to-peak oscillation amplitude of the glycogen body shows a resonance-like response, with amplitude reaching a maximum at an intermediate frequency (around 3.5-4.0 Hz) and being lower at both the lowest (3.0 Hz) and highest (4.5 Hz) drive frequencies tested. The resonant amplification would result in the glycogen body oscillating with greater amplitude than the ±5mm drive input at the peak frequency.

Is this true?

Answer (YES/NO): NO